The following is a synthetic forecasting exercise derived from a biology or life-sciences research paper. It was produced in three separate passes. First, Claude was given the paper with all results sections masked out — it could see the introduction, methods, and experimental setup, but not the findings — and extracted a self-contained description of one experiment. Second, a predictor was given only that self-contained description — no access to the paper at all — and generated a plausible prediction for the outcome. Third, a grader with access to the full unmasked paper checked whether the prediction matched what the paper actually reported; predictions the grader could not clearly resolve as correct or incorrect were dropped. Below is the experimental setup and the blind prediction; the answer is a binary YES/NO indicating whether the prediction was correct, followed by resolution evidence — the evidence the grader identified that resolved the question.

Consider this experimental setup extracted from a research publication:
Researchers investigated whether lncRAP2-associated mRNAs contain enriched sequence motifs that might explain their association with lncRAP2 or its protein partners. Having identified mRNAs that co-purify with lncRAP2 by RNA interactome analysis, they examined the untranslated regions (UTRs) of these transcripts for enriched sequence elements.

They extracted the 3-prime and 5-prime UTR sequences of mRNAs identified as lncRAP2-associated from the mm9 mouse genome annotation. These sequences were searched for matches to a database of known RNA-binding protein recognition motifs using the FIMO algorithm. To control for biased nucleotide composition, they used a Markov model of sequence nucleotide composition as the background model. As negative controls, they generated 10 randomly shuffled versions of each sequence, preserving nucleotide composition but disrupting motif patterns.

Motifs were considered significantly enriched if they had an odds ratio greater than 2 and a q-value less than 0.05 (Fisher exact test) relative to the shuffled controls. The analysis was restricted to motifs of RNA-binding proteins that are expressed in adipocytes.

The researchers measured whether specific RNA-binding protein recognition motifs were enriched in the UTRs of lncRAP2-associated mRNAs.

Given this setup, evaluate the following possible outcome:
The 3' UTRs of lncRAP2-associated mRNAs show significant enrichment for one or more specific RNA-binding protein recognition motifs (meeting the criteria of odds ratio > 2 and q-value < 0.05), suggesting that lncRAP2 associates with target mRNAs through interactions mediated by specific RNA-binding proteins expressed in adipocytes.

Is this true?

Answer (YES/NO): YES